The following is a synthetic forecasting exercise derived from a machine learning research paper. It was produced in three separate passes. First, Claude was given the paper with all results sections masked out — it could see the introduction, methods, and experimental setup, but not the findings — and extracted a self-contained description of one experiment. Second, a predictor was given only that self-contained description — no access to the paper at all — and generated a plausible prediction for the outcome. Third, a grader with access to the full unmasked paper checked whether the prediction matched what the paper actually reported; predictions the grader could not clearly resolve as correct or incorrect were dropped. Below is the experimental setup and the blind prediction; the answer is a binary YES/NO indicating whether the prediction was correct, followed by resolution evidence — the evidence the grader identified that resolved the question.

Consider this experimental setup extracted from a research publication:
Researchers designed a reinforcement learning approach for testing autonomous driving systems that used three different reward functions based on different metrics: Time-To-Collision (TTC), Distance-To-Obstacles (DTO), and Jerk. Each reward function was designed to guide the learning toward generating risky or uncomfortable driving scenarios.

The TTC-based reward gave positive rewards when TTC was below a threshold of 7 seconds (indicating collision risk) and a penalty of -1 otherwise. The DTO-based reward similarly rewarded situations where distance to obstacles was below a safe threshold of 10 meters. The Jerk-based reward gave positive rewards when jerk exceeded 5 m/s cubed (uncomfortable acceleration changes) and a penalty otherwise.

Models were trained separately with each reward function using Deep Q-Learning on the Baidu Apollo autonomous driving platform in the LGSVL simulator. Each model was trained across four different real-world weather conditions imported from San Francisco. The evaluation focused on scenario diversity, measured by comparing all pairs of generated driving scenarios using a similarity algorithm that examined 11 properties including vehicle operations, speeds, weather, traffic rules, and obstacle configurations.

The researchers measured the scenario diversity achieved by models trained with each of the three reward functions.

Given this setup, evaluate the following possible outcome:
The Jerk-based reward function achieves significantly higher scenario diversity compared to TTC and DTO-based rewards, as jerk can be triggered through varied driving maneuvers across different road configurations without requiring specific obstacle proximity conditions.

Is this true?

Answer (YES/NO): YES